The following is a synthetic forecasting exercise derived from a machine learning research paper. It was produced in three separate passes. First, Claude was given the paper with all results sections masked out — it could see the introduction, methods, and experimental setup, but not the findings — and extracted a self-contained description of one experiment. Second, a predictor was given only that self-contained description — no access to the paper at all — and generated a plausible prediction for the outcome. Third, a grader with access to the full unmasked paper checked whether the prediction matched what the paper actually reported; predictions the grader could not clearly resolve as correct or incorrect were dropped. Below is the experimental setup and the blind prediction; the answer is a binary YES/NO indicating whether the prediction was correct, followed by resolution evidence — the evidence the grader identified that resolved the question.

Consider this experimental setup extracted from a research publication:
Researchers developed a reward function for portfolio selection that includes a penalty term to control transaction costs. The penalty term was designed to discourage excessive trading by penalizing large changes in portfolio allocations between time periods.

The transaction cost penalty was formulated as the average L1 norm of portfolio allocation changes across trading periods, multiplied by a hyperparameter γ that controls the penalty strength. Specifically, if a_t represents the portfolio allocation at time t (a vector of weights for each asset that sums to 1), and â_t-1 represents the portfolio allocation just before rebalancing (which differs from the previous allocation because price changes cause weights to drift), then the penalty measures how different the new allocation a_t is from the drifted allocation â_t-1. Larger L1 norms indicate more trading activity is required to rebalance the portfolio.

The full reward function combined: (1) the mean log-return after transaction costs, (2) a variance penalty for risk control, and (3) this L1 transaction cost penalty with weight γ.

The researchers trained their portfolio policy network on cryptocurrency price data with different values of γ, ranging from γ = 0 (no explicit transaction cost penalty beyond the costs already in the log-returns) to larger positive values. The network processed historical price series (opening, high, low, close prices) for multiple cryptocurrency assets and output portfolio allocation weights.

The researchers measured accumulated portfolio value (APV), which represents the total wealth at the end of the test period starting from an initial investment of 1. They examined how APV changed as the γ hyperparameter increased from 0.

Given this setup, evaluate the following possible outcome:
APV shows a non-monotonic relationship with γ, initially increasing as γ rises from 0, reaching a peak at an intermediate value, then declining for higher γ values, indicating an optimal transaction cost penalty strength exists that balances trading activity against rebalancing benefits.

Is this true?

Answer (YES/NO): YES